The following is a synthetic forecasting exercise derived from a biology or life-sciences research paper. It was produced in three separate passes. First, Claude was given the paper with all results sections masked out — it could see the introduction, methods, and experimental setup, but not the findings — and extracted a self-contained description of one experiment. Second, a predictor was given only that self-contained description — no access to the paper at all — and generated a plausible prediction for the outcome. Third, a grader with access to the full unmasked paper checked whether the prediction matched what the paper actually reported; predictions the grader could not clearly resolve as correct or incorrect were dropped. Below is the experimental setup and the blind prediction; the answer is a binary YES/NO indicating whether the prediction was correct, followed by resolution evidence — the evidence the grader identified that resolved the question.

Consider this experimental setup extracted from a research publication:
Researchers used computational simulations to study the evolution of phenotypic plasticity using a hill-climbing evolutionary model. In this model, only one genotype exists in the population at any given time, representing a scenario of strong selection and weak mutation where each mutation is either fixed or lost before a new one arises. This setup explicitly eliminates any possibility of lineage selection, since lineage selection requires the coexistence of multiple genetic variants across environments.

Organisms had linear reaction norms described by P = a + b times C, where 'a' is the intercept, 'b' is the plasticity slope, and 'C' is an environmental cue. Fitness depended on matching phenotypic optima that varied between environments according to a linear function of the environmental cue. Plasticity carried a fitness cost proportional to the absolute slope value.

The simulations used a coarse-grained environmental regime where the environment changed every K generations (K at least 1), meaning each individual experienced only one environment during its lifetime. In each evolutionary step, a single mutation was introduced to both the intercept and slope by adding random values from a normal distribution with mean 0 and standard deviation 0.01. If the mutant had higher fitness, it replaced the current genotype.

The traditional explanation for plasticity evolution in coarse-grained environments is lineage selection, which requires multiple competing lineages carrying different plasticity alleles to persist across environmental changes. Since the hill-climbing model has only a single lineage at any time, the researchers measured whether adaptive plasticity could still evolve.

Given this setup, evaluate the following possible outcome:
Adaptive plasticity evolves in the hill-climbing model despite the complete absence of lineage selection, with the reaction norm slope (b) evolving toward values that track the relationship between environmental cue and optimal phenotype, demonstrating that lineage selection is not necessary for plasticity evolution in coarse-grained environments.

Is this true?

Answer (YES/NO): YES